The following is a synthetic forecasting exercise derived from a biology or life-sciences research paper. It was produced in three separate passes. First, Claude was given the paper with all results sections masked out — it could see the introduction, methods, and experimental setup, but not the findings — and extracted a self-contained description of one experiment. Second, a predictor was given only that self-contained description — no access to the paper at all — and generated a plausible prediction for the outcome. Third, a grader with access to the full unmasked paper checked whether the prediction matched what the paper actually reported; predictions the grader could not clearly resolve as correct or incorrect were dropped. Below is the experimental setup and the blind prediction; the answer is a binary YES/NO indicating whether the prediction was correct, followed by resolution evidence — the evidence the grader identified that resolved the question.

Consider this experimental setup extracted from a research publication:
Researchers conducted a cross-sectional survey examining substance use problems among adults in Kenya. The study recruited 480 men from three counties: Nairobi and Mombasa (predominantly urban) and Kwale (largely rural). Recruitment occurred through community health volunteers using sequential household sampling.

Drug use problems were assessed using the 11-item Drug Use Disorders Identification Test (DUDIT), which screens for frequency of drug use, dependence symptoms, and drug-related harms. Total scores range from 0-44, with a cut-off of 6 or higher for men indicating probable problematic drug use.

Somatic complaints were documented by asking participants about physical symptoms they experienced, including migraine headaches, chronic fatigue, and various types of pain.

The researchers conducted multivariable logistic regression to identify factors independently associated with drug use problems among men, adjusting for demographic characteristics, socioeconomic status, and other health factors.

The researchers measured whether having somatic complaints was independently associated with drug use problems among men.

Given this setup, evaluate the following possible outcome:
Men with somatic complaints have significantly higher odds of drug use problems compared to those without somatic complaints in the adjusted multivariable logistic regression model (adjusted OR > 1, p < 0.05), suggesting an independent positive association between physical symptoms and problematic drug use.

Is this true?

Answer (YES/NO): NO